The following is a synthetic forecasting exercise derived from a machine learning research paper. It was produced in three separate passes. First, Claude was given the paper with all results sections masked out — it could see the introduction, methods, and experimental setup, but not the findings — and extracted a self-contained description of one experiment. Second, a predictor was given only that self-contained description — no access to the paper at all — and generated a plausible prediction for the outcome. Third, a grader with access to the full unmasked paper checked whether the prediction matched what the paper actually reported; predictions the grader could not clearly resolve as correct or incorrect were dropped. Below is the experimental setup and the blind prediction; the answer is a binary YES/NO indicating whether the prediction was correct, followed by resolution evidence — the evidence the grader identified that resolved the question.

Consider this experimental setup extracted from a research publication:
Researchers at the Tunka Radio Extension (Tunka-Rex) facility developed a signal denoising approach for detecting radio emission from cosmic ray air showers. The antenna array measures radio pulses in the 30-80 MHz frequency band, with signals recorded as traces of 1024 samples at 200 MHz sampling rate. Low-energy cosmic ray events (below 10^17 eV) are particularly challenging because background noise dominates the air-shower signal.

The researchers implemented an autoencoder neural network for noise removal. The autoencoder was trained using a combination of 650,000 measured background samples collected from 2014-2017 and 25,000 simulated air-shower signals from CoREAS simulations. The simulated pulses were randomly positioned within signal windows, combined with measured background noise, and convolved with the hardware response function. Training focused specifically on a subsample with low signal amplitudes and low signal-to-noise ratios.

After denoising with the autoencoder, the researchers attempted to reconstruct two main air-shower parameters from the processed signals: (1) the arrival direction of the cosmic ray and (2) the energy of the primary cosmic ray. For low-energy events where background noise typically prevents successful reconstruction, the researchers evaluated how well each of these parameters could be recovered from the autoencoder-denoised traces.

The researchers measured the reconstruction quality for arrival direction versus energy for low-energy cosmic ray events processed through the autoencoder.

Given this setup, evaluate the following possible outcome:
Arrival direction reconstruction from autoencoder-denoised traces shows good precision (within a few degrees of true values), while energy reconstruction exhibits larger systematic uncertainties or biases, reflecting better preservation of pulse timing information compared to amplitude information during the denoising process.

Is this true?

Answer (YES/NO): YES